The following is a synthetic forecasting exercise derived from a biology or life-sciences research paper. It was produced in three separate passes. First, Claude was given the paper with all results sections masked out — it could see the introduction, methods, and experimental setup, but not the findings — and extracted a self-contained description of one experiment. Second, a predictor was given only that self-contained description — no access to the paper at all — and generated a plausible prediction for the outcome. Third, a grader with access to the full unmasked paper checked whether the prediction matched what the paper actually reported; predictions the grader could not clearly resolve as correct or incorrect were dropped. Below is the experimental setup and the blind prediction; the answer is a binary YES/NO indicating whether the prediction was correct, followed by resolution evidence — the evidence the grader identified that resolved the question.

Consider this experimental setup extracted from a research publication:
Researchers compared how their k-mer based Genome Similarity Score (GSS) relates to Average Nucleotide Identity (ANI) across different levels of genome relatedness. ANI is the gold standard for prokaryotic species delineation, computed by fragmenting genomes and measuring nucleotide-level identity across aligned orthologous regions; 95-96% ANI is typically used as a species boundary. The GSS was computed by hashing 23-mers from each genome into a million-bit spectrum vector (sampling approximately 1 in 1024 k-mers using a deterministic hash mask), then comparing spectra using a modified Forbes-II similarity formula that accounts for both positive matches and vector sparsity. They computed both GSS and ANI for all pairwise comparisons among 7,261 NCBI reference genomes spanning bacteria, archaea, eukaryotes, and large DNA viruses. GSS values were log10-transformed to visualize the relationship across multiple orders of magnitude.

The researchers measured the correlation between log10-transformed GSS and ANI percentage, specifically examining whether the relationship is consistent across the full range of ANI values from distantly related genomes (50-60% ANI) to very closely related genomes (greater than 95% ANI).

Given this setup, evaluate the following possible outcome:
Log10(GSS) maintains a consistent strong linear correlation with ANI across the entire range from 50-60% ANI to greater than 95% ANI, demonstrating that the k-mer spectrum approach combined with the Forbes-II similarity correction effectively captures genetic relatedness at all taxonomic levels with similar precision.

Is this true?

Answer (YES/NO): NO